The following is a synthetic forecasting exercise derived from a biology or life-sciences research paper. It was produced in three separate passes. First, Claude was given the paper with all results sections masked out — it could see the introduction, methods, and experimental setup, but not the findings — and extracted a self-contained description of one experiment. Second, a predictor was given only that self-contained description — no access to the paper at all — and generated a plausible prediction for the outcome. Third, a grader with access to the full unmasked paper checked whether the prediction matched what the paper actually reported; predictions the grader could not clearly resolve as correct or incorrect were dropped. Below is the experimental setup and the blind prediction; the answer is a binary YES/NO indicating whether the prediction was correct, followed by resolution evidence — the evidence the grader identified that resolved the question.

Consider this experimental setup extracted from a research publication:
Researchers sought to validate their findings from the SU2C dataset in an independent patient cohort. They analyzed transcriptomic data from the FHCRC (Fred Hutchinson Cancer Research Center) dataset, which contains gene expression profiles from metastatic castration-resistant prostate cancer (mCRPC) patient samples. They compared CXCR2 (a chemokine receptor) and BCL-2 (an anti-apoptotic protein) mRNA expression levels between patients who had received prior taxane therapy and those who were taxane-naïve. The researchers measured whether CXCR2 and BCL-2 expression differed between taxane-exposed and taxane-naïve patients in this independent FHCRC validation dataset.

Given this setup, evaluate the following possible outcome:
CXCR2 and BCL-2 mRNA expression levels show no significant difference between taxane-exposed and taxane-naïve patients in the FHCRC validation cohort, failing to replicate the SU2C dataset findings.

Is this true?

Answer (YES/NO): NO